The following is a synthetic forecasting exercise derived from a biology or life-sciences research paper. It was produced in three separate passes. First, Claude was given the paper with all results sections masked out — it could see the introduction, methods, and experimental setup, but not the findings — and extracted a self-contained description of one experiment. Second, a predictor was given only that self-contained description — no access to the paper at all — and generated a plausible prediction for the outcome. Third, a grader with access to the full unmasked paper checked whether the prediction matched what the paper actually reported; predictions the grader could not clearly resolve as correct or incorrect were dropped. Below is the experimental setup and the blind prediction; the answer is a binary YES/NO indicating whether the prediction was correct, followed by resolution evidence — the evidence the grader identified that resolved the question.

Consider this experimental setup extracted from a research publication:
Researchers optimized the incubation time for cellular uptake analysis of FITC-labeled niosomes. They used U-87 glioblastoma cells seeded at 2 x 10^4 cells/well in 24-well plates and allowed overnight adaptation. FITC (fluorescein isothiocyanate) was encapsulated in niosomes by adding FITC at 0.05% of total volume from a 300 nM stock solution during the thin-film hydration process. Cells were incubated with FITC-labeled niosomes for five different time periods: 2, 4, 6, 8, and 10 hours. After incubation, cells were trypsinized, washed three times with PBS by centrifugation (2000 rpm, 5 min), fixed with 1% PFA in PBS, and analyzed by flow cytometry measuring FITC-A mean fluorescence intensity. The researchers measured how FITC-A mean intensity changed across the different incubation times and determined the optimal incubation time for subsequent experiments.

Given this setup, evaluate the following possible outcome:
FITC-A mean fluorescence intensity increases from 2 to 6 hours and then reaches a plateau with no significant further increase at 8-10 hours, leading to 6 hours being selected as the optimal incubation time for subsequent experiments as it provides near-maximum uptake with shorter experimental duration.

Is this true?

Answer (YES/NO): NO